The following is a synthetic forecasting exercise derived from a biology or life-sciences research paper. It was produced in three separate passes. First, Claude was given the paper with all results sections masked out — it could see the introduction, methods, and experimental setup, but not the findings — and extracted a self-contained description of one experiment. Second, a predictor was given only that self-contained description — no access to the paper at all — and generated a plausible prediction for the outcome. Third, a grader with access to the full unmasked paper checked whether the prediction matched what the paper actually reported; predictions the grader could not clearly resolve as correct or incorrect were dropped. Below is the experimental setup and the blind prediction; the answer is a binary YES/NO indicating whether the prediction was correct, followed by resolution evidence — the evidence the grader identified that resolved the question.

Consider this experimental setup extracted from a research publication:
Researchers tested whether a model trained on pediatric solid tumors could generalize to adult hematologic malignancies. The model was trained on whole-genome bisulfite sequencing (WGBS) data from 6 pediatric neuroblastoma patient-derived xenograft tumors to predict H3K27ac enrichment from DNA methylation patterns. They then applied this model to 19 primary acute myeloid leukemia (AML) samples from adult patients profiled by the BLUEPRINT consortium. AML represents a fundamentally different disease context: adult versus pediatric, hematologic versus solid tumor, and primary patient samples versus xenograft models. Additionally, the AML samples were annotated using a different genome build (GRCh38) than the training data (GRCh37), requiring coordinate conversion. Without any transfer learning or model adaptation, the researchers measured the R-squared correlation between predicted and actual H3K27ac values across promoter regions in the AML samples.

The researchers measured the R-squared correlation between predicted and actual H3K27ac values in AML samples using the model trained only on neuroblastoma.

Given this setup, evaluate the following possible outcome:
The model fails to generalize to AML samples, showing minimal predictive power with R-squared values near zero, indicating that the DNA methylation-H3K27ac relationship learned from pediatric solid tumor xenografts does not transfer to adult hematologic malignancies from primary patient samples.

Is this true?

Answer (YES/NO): NO